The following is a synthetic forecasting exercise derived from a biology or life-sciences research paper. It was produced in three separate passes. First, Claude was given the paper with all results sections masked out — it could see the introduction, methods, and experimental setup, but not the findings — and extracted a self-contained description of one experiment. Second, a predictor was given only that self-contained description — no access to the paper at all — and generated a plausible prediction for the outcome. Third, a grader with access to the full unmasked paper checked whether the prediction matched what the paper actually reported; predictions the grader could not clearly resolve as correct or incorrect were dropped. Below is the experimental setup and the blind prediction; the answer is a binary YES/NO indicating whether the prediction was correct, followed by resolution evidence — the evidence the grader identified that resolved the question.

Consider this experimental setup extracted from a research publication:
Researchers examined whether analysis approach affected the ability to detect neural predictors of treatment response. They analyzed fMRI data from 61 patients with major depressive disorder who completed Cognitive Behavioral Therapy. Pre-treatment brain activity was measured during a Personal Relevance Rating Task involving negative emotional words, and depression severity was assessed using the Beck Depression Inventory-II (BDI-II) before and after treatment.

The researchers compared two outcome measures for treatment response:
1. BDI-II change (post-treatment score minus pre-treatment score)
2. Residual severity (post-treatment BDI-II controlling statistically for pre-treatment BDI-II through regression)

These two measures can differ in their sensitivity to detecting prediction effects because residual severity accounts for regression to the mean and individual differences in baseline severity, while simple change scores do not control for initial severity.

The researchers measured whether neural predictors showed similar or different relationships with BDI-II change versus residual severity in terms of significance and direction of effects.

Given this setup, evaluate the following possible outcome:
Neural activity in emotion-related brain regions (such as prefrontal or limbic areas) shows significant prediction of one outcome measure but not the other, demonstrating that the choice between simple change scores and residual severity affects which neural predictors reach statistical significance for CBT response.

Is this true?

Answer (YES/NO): YES